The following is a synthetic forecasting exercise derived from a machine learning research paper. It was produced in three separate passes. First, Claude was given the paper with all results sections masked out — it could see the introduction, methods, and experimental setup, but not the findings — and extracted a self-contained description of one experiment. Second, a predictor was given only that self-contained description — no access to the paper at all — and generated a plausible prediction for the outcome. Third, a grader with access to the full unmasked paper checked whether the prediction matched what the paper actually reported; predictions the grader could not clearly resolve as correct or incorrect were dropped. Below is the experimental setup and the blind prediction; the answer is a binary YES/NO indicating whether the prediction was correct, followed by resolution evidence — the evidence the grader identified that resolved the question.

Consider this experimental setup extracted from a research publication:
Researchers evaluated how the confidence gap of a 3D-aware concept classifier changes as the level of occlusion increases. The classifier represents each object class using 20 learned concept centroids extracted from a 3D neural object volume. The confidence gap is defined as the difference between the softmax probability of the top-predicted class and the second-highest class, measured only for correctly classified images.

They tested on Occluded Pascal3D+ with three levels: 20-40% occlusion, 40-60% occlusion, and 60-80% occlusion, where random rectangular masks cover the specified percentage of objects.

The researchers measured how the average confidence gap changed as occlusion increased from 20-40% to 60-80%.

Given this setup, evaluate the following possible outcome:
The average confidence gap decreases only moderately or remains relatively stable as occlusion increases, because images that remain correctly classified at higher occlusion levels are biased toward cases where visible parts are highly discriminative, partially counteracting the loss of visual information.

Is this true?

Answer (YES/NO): NO